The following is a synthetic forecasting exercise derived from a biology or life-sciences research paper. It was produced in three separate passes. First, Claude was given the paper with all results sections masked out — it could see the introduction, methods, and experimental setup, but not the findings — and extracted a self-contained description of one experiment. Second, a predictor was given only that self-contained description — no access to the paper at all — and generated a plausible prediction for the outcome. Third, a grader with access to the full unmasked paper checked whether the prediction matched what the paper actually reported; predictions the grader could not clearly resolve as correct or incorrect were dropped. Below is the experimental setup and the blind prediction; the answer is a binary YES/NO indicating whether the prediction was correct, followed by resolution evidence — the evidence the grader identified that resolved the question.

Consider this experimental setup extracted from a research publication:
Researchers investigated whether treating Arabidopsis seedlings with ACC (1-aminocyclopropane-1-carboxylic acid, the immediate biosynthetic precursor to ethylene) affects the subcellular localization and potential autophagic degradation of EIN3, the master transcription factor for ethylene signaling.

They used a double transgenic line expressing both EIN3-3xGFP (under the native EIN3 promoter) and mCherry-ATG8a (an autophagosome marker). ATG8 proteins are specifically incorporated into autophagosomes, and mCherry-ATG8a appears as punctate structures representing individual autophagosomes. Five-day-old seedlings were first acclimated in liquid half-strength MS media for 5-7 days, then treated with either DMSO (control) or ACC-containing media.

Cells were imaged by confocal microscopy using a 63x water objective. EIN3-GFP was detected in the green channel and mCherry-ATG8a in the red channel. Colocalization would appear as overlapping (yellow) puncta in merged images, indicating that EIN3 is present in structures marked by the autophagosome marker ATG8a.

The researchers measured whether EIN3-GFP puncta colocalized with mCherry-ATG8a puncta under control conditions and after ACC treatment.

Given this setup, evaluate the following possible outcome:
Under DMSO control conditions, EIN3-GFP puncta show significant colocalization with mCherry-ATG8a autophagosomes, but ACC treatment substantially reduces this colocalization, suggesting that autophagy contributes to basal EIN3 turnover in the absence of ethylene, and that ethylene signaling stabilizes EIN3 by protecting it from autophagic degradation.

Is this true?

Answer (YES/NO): NO